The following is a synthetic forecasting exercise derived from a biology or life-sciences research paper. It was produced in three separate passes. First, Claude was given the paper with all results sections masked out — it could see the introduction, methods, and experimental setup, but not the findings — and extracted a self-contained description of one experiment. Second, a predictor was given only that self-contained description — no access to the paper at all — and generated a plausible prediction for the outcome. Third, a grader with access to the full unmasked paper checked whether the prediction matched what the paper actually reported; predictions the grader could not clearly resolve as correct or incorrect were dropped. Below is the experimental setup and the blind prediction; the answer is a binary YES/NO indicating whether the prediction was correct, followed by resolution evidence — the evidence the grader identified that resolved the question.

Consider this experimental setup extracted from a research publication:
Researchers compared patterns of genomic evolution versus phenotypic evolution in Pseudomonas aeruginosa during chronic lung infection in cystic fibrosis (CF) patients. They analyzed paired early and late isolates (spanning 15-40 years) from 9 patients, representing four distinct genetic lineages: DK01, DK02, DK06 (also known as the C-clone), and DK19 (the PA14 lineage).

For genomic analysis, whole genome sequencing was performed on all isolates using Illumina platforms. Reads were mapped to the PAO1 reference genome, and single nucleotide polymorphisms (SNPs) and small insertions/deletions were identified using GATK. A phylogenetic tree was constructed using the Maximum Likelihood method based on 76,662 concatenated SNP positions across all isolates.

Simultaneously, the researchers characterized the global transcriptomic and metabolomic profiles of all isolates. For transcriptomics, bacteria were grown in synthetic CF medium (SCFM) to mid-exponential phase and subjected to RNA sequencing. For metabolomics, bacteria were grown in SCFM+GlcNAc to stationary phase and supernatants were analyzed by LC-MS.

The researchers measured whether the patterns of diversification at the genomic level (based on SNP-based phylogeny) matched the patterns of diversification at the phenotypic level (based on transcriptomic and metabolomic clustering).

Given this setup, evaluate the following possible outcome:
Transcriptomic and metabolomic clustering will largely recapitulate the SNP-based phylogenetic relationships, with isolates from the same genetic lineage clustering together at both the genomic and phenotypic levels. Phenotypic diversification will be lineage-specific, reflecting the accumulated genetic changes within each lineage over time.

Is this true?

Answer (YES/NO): NO